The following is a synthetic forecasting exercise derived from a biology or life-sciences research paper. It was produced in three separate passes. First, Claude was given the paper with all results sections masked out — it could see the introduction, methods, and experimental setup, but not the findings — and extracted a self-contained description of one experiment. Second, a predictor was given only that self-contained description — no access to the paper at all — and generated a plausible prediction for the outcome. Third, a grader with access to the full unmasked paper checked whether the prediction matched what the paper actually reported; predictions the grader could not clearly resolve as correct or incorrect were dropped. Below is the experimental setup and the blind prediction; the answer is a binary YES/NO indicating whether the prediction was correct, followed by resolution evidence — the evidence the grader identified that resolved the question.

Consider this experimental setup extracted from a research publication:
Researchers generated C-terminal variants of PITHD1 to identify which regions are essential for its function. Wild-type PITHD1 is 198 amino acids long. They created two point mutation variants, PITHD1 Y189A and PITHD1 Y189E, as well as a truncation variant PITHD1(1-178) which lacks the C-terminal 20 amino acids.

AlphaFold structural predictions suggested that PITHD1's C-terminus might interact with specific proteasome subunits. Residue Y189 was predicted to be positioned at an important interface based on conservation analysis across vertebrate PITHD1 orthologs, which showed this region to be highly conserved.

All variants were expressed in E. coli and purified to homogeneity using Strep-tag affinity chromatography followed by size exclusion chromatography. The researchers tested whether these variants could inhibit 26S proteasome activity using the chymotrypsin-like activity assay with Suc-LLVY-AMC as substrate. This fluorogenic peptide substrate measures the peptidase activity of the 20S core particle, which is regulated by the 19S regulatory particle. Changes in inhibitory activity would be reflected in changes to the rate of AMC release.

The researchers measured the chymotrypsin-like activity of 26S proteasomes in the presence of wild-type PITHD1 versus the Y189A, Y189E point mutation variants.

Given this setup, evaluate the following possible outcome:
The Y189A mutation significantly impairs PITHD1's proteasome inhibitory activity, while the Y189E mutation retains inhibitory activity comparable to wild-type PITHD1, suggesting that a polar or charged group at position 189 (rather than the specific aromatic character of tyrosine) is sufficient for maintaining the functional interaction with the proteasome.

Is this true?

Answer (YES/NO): NO